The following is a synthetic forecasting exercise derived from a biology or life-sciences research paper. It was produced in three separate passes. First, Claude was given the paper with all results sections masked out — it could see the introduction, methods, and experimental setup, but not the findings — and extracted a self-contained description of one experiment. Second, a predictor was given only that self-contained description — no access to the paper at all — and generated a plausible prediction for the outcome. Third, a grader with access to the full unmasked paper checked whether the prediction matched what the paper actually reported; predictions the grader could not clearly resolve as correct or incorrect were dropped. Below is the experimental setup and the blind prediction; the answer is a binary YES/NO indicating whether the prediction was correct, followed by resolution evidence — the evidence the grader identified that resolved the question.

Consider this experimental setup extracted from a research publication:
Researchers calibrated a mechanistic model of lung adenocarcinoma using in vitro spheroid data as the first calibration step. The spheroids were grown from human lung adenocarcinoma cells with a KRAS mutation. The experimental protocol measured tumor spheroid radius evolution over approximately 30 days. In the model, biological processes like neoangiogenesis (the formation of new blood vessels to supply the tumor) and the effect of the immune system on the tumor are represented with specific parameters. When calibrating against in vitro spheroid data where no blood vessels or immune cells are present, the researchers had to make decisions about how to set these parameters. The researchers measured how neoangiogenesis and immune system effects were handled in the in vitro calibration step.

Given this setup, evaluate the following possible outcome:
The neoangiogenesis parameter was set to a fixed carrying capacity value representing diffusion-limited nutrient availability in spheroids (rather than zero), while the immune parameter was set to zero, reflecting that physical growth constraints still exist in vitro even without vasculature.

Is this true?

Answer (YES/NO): NO